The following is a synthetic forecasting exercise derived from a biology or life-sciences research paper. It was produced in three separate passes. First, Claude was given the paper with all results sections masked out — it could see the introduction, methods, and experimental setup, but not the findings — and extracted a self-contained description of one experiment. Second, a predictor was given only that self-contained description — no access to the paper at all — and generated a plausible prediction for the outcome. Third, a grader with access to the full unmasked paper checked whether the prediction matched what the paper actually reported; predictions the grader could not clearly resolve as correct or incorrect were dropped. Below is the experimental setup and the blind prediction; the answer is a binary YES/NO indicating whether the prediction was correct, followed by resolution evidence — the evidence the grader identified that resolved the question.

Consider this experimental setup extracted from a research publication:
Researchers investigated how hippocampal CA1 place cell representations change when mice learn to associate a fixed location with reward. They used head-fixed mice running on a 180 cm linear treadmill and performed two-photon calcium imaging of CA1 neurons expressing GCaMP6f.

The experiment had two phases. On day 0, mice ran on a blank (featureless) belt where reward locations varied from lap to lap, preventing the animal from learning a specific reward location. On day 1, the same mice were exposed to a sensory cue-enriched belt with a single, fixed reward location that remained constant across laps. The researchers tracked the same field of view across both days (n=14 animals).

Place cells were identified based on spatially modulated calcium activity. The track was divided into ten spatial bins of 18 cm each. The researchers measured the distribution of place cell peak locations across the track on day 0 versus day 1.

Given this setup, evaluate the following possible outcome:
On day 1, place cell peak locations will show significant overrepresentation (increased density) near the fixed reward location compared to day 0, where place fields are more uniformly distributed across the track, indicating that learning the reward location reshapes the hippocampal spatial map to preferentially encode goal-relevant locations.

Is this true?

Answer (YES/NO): YES